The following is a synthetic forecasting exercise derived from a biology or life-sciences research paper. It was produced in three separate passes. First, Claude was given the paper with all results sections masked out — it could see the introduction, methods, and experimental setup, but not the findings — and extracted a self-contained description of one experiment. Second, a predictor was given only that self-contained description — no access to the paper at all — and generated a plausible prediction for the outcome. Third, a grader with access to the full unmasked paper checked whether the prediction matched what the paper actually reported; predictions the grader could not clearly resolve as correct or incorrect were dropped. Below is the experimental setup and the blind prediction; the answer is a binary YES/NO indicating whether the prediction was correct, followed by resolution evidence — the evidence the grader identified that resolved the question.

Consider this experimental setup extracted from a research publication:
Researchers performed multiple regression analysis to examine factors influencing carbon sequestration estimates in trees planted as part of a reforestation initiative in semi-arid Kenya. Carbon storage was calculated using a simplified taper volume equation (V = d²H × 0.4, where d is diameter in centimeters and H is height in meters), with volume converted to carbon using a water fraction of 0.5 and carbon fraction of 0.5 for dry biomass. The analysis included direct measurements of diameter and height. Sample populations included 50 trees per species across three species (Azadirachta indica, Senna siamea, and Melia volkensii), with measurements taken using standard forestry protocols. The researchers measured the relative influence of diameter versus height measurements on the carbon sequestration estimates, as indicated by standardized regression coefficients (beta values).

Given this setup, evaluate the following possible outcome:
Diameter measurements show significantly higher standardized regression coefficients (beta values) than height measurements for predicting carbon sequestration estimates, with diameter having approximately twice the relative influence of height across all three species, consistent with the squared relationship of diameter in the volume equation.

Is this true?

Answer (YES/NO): NO